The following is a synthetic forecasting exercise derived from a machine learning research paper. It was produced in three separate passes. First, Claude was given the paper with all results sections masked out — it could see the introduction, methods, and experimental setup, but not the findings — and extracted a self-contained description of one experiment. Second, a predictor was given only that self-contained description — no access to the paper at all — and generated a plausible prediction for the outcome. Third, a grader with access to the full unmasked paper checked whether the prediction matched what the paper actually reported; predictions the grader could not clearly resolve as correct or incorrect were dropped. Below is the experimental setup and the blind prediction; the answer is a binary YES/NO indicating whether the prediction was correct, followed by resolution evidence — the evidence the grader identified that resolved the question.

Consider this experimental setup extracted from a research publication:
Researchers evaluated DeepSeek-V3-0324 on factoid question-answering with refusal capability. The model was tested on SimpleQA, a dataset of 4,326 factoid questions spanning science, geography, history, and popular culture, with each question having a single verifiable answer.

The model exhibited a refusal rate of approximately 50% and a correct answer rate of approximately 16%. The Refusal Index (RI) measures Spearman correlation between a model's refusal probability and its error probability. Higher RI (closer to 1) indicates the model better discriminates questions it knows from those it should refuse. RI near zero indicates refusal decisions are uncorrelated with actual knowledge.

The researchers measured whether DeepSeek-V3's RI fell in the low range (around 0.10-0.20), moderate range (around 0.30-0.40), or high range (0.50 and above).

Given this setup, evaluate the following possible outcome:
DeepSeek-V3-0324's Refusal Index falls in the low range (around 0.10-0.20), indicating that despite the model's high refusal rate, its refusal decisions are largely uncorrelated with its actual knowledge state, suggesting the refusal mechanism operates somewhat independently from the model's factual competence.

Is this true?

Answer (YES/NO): NO